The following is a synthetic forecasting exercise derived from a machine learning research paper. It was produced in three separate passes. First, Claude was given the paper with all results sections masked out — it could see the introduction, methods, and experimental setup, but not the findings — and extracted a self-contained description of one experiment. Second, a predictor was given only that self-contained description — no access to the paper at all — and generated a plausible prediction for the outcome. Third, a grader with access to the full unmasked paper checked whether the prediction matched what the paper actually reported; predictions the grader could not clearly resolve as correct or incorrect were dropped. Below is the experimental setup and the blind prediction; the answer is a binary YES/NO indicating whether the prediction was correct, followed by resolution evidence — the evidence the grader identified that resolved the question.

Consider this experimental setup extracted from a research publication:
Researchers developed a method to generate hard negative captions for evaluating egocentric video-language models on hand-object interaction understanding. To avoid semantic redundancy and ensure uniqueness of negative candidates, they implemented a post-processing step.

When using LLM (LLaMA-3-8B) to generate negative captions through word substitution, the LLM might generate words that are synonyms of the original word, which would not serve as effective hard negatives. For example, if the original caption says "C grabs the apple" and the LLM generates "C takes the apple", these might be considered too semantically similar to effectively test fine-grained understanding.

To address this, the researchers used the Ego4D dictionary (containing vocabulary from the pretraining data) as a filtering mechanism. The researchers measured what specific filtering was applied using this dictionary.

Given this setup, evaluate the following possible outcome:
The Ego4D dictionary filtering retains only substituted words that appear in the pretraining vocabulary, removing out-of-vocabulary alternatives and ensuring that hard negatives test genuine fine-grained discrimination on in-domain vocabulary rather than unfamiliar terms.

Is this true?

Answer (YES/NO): NO